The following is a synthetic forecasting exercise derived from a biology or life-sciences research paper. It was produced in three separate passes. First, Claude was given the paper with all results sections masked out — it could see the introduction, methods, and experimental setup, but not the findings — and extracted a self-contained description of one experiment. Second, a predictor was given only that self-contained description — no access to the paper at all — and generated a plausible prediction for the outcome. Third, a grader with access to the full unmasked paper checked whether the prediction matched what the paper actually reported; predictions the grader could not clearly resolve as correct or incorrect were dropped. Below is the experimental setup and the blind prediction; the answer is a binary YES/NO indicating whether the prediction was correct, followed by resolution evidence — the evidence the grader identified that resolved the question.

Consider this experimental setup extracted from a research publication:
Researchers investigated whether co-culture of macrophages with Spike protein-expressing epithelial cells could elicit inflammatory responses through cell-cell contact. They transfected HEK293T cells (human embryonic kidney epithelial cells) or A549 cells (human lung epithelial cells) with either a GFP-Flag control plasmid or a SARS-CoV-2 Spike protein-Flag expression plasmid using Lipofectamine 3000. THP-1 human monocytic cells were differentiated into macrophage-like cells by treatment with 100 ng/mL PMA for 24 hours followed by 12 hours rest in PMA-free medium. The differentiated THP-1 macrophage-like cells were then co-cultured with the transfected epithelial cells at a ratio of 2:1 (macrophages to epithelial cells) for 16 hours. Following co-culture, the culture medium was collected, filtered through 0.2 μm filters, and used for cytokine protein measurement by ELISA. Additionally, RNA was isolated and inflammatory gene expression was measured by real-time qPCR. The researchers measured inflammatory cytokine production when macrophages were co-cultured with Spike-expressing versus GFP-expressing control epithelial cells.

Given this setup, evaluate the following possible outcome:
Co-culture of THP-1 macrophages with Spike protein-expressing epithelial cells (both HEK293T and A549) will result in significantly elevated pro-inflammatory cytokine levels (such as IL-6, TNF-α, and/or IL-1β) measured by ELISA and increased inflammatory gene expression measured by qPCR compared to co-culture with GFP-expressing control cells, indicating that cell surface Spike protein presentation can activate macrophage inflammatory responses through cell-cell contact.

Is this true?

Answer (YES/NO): YES